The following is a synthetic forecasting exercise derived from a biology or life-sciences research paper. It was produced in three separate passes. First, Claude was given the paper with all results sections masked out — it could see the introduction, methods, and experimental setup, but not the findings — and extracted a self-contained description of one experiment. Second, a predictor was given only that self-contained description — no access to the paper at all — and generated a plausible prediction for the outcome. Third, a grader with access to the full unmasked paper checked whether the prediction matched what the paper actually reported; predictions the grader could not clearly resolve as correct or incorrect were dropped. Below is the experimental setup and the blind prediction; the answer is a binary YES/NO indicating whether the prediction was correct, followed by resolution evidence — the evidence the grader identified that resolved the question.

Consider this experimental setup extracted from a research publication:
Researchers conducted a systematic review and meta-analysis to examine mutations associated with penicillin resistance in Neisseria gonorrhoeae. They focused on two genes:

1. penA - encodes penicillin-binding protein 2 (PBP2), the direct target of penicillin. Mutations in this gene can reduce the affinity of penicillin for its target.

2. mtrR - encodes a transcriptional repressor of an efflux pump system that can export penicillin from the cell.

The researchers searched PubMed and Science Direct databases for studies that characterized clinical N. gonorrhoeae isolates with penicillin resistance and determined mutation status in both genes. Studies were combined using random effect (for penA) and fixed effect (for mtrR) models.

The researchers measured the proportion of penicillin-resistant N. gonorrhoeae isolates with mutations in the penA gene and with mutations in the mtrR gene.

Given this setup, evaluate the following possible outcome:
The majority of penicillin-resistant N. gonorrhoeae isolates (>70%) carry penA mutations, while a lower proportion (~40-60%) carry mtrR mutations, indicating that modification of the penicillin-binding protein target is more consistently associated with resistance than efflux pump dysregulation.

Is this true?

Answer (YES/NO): NO